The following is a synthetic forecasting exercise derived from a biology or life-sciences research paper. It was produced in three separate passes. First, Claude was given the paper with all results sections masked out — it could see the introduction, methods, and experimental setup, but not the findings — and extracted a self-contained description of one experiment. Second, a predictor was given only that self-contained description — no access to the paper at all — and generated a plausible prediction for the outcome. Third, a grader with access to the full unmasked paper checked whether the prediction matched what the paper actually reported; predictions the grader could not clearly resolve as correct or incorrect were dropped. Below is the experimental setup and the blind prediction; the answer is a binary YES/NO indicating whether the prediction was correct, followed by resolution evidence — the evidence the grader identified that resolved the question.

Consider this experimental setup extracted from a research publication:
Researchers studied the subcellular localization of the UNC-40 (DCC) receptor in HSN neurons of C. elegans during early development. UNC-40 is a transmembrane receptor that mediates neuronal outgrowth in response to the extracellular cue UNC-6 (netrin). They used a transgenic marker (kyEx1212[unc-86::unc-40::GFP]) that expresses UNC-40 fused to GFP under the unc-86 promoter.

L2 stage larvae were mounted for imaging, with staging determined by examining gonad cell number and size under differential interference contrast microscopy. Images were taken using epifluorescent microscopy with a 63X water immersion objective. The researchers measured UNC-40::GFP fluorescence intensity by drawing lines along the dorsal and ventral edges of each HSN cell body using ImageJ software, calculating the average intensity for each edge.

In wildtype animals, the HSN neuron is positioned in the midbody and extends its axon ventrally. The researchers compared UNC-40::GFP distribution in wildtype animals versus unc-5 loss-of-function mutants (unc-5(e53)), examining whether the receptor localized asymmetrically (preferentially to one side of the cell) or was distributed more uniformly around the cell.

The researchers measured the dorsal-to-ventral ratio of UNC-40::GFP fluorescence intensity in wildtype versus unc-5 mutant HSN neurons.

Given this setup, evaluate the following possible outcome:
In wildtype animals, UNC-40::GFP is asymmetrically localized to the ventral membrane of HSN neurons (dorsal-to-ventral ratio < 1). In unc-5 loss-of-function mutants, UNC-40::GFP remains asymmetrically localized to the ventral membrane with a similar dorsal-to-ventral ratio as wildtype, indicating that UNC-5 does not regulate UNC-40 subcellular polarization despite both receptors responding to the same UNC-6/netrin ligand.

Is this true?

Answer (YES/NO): NO